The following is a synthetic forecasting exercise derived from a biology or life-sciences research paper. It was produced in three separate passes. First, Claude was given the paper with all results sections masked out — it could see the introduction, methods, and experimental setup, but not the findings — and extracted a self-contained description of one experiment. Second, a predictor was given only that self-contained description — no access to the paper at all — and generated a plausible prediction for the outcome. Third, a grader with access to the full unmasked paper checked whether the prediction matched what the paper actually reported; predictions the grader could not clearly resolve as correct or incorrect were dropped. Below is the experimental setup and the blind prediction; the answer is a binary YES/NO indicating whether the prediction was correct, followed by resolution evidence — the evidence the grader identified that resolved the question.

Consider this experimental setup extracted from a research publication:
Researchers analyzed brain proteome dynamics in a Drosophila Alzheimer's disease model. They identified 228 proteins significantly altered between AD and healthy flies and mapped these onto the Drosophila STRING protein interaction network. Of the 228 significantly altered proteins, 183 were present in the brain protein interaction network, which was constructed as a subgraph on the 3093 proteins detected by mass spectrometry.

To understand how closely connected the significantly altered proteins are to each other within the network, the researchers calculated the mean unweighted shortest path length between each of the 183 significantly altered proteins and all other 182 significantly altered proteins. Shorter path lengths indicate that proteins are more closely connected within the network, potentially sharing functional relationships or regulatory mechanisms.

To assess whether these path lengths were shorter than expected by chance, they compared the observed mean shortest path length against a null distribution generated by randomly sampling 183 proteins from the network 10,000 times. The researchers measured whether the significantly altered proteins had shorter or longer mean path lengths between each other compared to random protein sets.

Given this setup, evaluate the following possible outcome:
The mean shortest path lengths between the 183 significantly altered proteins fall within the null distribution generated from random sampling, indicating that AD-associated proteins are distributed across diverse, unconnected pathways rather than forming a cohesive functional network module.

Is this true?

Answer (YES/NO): NO